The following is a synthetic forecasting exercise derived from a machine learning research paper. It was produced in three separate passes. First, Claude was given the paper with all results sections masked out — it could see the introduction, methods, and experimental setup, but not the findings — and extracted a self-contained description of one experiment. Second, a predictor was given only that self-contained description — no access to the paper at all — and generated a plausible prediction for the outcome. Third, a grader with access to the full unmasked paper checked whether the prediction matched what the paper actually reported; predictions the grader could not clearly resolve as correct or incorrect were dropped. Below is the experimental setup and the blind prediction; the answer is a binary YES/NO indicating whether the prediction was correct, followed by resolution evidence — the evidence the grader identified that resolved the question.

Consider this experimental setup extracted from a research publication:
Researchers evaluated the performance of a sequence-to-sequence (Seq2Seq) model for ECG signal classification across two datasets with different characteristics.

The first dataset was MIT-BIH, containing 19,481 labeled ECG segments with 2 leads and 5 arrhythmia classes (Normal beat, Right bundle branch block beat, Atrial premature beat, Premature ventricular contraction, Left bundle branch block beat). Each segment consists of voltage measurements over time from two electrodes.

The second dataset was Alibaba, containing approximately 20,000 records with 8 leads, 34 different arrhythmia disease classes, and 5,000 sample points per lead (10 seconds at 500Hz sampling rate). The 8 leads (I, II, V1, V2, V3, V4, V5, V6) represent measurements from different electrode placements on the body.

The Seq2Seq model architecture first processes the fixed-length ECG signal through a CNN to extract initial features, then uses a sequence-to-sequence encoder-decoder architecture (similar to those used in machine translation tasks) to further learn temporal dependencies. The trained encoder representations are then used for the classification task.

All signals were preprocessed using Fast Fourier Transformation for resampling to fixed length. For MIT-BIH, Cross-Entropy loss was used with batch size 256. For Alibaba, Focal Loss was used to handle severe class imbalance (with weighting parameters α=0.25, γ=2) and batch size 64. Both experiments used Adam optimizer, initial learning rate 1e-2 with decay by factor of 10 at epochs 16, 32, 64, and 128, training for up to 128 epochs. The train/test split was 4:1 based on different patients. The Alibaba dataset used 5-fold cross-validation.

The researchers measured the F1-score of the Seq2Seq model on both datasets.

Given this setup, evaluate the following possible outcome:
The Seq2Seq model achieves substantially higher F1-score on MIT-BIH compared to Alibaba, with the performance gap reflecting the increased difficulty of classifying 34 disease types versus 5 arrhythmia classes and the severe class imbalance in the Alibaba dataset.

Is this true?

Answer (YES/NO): NO